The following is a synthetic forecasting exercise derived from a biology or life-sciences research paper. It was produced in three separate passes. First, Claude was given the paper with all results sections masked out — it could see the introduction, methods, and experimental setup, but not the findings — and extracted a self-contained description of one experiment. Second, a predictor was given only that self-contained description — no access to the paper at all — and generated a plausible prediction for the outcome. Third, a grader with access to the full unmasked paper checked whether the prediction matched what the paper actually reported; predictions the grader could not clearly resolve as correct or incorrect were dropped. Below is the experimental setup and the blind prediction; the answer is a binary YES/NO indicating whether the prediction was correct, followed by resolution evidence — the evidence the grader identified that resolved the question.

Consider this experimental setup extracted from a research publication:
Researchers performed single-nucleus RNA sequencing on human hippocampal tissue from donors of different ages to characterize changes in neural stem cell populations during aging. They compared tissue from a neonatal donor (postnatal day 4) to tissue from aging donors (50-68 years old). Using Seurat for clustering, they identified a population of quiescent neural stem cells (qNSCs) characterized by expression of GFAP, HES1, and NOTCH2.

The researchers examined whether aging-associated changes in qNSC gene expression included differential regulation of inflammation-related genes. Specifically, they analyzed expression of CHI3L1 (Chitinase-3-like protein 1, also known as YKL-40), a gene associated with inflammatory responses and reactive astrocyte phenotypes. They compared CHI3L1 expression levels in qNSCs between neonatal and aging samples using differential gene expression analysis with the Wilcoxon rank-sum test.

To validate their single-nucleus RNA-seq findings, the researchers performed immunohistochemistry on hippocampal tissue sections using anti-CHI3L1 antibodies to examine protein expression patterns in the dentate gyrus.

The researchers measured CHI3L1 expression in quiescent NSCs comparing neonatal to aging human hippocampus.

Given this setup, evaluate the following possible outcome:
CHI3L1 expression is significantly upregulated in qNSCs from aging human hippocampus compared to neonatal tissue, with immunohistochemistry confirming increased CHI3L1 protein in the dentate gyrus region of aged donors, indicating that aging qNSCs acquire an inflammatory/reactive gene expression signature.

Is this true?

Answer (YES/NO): NO